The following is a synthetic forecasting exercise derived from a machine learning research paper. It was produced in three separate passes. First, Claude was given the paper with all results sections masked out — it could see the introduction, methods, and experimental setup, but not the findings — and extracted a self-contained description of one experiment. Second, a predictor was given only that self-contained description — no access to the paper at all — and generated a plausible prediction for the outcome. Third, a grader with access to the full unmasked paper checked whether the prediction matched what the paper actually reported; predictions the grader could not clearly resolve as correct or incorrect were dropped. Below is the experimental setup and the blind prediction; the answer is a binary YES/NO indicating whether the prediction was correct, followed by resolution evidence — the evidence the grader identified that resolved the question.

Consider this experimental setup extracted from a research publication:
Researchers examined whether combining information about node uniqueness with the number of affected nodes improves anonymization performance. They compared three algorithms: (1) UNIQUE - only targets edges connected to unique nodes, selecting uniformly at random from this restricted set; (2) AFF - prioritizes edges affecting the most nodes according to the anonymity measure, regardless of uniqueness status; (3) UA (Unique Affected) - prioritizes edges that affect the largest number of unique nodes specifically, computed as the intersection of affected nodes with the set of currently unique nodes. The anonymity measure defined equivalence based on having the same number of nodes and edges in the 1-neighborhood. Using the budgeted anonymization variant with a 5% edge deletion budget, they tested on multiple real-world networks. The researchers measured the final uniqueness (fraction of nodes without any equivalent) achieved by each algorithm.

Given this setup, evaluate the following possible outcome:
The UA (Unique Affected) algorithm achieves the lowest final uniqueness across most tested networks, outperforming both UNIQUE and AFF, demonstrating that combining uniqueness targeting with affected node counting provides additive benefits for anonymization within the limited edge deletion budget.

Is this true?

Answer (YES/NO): NO